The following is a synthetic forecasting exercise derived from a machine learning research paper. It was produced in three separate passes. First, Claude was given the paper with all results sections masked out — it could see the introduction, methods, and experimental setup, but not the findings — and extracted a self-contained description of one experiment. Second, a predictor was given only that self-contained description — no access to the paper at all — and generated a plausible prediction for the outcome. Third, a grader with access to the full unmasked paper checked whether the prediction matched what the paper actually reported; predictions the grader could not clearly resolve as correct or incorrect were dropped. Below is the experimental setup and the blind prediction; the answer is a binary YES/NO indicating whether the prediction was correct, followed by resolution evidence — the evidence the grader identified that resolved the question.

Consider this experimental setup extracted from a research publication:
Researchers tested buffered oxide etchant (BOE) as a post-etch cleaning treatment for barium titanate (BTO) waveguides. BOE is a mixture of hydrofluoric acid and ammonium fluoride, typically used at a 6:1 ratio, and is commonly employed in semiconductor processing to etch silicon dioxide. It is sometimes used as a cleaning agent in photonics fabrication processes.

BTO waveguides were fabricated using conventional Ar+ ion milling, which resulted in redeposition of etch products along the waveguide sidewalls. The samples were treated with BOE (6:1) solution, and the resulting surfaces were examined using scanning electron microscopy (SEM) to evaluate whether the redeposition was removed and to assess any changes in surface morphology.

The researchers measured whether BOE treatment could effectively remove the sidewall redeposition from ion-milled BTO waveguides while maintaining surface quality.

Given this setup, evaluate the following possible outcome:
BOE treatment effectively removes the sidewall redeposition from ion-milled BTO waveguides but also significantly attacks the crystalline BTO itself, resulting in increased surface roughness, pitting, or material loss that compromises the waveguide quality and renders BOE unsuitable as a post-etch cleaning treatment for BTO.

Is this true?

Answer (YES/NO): NO